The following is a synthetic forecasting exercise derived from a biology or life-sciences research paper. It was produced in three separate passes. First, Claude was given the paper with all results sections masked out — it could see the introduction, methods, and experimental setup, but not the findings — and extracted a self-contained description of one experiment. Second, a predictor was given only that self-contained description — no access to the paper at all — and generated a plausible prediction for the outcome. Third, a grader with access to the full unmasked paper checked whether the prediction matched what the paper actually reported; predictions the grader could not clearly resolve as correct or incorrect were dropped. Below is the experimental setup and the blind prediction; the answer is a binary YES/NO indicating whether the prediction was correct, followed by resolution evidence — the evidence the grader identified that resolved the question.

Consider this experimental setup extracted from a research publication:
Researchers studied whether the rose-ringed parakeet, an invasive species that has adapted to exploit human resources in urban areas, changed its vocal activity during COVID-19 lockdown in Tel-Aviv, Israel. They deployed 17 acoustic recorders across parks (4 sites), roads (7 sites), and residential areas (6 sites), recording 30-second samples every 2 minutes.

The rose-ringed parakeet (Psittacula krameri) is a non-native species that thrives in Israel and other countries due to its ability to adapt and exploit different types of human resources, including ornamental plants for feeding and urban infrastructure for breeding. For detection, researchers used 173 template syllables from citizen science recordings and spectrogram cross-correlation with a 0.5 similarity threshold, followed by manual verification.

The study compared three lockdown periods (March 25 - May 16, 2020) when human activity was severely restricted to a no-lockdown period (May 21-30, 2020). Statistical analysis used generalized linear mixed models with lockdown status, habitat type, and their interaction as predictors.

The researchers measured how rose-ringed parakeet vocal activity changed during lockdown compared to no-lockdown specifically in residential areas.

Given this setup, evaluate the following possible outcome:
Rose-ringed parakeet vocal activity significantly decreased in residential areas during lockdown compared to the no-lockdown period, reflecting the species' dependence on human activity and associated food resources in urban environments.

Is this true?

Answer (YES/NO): NO